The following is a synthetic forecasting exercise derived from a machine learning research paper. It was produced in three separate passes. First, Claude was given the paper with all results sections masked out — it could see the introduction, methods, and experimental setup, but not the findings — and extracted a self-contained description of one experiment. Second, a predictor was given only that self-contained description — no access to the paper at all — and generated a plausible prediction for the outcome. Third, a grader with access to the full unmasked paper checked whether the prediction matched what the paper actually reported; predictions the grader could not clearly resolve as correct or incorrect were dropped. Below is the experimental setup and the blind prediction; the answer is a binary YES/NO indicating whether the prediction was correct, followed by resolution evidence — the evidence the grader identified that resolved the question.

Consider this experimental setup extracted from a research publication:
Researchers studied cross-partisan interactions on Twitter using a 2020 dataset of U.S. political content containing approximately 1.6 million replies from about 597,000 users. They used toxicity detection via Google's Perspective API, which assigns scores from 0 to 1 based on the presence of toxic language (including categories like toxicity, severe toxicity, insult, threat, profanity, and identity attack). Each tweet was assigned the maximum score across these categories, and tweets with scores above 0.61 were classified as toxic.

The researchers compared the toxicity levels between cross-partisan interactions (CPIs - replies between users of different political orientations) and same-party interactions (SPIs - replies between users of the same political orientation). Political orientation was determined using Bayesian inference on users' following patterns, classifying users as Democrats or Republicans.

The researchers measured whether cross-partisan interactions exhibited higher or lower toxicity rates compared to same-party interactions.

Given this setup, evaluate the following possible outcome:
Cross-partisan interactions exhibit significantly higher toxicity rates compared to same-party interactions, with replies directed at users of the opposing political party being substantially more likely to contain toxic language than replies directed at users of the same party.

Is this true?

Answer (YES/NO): YES